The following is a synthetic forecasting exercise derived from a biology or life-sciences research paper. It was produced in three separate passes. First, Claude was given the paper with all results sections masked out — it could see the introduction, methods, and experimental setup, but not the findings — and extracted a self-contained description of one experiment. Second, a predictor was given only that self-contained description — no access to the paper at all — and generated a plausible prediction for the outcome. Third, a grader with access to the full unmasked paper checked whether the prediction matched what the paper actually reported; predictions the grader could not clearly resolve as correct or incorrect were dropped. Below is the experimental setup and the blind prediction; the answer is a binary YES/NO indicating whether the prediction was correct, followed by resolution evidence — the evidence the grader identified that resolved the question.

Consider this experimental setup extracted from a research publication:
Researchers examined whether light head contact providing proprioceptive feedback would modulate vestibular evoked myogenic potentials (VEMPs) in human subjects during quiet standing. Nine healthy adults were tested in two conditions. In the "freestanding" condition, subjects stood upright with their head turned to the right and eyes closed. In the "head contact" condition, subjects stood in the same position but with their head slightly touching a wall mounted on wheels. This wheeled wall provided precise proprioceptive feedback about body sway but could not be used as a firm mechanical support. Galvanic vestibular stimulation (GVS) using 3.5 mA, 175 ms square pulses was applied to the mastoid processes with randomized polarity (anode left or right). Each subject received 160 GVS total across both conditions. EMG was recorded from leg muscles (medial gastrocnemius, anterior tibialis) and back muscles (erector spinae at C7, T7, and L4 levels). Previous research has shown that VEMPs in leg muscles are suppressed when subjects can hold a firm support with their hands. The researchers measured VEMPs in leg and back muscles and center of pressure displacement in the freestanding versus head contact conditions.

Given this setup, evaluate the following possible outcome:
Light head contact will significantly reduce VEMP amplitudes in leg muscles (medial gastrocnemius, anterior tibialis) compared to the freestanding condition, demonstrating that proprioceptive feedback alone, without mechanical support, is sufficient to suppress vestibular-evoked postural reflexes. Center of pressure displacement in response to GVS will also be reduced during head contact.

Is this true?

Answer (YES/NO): YES